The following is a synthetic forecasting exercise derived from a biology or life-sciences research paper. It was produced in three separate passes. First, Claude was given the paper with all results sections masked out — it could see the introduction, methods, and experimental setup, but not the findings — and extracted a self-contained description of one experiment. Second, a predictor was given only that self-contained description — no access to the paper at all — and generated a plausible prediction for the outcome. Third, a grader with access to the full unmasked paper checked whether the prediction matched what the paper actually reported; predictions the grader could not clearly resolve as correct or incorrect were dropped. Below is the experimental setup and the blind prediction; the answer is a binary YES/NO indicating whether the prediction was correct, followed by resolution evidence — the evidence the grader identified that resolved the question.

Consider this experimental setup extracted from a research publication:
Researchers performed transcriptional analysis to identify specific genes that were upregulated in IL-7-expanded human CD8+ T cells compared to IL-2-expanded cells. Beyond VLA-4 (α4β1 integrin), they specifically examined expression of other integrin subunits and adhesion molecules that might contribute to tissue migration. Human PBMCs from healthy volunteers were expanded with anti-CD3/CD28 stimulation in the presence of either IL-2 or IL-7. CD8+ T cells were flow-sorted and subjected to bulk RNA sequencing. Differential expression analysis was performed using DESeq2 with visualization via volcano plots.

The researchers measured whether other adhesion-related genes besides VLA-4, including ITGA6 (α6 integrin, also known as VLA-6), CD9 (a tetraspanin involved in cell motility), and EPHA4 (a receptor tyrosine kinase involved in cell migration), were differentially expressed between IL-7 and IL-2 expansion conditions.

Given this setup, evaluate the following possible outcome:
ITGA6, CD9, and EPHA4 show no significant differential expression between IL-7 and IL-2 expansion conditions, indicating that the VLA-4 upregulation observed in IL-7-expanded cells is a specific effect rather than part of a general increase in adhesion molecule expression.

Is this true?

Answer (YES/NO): NO